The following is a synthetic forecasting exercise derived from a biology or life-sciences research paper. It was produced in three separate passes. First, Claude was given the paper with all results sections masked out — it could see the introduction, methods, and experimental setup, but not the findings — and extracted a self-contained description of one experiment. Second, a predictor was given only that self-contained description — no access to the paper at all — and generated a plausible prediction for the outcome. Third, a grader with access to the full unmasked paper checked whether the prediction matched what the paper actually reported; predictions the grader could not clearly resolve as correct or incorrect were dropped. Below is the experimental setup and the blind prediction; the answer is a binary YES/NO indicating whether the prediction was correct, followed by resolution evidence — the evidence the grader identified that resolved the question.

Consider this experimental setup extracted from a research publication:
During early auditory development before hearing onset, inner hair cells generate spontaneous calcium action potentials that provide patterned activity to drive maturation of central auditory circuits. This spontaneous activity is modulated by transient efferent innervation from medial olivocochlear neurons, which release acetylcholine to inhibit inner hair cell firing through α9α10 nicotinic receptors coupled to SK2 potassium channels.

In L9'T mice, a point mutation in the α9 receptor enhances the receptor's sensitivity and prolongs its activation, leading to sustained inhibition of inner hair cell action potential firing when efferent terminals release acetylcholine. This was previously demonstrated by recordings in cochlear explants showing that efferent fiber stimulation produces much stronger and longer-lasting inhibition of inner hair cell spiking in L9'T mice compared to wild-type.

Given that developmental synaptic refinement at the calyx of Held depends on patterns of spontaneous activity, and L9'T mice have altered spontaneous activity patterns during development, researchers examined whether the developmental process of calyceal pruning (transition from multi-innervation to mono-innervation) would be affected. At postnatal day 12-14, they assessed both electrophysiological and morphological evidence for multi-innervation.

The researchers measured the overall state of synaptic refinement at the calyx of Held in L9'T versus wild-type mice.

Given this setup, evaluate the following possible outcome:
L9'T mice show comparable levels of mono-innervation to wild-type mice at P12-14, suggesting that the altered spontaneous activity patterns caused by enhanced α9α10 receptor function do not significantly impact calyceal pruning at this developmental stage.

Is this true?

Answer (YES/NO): NO